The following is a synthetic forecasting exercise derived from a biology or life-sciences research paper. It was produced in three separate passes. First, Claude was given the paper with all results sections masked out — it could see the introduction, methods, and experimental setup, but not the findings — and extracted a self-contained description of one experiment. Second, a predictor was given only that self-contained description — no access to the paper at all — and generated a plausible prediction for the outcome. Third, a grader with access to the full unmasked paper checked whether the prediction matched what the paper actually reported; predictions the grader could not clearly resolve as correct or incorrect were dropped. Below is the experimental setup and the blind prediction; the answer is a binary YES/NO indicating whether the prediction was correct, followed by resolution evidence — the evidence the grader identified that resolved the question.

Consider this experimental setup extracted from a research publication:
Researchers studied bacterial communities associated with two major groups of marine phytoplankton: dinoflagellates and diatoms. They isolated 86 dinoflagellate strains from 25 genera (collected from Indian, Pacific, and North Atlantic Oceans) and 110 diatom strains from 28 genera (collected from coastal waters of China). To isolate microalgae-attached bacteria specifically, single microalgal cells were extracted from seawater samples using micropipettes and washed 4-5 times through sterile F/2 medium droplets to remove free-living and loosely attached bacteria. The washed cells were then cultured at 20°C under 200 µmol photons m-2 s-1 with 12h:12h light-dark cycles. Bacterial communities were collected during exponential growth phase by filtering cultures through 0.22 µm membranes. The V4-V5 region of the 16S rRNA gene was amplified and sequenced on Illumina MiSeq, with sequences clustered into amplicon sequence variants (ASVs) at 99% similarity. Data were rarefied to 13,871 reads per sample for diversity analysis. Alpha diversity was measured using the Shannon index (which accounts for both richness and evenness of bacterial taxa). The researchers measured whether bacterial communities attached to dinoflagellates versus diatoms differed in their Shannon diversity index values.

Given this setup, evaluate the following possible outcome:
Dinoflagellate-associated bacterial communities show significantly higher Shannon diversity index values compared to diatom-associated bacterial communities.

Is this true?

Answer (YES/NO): YES